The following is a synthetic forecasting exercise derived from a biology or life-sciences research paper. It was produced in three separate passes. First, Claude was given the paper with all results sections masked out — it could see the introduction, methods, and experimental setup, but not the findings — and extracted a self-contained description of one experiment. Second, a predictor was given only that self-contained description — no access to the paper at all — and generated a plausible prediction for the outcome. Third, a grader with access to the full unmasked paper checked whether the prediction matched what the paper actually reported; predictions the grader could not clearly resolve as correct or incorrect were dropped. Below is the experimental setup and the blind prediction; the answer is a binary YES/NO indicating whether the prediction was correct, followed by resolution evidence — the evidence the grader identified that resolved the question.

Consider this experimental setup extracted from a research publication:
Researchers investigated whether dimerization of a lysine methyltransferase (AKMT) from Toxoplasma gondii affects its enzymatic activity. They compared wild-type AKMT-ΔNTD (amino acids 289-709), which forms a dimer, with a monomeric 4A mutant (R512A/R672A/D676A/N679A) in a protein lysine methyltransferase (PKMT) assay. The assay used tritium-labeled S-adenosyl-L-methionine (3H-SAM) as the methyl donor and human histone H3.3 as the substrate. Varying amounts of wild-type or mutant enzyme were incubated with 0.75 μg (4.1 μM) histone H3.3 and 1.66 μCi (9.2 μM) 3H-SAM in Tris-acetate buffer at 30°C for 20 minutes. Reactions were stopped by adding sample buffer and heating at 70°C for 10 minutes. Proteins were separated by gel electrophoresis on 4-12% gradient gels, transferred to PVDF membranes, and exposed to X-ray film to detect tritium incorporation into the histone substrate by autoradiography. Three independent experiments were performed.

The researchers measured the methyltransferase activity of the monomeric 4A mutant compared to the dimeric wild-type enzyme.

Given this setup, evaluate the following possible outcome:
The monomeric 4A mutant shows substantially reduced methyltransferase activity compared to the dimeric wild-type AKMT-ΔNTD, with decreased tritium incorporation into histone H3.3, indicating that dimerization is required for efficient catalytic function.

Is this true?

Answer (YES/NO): YES